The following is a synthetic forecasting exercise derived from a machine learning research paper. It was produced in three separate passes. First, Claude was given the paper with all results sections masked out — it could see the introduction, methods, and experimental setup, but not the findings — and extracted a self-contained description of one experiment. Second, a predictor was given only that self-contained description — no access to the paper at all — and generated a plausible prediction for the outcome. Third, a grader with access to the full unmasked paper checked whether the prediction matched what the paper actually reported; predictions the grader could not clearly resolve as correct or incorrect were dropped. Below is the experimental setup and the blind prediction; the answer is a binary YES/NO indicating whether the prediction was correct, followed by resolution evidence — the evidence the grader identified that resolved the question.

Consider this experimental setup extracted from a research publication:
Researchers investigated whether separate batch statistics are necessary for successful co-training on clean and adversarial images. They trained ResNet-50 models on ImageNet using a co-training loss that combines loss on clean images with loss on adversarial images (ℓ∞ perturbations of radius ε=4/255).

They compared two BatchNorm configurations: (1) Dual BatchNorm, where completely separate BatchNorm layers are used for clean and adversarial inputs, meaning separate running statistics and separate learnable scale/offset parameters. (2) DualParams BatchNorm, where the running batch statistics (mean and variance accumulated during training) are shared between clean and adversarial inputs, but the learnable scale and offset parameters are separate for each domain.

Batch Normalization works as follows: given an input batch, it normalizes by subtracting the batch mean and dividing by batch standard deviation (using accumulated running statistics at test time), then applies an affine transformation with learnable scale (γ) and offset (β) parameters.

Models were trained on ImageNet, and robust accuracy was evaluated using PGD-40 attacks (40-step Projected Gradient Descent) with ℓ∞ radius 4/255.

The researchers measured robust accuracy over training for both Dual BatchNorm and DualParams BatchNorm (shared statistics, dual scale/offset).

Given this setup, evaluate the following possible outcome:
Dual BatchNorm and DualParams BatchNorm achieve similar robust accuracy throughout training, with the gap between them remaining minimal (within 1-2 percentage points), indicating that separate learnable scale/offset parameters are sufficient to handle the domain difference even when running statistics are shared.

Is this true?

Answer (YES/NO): YES